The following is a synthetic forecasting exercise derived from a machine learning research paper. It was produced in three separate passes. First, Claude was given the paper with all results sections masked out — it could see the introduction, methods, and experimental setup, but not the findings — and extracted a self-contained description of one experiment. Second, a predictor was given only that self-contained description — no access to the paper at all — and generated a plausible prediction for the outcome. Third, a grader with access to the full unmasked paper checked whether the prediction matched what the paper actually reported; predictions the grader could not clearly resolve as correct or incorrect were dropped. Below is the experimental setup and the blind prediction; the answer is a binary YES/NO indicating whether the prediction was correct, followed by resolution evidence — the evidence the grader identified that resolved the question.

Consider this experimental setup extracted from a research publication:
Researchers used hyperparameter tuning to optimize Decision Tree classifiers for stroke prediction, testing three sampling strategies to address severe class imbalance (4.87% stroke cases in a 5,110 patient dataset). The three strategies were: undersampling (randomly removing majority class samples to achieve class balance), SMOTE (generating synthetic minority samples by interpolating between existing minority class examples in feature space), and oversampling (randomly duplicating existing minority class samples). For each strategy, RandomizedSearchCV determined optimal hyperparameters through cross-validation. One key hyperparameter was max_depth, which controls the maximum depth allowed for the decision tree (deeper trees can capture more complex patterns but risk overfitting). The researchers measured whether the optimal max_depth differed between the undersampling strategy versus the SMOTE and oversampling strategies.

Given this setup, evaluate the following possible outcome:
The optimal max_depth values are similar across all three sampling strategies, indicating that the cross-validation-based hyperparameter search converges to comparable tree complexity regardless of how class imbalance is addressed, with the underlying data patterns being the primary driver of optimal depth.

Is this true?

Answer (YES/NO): NO